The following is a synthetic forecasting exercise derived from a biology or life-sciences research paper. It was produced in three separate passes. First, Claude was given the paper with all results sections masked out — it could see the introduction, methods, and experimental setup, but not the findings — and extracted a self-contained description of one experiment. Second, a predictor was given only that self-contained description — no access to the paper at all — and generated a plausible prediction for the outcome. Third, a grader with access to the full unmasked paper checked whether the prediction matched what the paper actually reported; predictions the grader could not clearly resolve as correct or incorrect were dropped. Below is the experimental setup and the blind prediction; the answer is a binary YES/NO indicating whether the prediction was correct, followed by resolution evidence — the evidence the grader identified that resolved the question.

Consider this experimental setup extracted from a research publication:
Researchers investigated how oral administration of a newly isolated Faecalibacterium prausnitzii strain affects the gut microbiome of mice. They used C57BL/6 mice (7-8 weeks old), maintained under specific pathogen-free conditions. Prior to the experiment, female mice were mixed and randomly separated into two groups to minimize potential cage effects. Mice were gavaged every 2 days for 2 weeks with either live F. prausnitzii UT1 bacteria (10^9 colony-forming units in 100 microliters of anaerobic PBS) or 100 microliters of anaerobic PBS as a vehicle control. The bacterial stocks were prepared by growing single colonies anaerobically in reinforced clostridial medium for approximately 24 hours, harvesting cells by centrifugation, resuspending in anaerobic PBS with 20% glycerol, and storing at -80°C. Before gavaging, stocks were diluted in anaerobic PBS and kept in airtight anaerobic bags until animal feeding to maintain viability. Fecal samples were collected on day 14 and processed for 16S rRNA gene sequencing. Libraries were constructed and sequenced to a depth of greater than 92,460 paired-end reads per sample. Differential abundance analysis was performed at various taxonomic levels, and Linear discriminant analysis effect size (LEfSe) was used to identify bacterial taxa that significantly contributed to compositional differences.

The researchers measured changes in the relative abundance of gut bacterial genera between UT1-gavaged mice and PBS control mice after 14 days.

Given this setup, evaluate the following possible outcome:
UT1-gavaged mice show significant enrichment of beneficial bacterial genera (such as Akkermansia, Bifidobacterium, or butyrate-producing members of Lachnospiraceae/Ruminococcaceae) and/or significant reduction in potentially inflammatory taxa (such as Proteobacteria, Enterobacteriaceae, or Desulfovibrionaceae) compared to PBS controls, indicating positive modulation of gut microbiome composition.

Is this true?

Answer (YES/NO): NO